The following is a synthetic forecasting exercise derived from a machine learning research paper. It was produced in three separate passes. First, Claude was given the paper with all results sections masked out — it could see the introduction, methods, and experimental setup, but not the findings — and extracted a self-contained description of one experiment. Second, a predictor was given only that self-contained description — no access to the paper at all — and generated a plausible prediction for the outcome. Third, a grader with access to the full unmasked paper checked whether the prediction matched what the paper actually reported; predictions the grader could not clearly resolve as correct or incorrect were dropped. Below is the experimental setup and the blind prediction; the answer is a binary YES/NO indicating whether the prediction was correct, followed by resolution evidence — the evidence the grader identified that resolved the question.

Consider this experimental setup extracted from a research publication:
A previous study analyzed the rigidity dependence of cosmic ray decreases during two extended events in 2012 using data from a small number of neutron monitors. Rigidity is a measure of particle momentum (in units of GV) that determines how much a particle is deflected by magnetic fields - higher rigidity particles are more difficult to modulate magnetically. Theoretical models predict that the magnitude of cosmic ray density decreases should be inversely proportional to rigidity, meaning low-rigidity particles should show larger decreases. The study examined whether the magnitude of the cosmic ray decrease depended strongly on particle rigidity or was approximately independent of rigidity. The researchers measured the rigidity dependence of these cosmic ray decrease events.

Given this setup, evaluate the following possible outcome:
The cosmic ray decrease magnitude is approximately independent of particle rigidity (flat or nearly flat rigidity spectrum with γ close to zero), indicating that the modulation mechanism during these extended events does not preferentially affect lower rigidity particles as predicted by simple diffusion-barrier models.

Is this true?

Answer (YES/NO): NO